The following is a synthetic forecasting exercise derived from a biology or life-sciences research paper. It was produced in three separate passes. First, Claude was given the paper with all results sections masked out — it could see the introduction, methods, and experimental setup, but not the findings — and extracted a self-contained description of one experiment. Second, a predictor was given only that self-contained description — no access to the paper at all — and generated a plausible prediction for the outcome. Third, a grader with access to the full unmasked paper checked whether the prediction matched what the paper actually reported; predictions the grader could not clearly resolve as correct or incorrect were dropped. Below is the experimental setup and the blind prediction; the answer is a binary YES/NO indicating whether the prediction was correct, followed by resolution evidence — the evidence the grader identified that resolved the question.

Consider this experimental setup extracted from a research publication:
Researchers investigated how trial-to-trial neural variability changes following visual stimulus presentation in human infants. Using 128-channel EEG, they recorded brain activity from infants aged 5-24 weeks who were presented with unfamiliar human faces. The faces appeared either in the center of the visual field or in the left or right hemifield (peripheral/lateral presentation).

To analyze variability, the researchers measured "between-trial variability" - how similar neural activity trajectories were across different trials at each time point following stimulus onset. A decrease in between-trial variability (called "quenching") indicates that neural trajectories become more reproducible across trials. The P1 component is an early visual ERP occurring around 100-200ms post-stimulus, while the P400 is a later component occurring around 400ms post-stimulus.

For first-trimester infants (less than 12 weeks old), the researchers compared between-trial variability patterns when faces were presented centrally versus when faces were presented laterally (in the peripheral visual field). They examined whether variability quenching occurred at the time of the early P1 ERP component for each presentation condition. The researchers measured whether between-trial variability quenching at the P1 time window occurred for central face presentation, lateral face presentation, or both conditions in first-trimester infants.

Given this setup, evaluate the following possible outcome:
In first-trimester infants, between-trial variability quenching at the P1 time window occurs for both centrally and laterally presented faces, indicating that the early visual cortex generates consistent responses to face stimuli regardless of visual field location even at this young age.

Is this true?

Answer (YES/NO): NO